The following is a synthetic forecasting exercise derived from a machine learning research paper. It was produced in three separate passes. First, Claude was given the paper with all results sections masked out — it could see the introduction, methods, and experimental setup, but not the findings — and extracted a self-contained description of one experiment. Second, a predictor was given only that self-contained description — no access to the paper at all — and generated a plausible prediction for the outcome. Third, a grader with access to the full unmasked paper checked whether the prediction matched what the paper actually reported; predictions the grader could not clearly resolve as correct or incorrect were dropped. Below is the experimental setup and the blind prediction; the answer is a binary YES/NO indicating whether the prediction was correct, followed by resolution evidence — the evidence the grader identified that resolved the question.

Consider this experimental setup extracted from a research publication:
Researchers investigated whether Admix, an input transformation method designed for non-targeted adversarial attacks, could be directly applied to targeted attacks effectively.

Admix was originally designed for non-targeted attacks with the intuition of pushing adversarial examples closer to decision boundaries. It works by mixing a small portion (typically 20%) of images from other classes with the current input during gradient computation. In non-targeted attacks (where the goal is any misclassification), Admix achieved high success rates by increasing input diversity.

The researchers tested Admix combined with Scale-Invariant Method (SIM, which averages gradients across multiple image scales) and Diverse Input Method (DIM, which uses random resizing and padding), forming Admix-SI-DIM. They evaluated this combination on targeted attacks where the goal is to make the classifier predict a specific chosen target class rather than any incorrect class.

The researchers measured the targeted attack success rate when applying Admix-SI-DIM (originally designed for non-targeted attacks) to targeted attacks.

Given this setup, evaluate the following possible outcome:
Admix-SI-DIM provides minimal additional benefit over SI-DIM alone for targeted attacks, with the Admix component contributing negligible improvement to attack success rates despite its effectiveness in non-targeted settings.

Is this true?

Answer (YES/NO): NO